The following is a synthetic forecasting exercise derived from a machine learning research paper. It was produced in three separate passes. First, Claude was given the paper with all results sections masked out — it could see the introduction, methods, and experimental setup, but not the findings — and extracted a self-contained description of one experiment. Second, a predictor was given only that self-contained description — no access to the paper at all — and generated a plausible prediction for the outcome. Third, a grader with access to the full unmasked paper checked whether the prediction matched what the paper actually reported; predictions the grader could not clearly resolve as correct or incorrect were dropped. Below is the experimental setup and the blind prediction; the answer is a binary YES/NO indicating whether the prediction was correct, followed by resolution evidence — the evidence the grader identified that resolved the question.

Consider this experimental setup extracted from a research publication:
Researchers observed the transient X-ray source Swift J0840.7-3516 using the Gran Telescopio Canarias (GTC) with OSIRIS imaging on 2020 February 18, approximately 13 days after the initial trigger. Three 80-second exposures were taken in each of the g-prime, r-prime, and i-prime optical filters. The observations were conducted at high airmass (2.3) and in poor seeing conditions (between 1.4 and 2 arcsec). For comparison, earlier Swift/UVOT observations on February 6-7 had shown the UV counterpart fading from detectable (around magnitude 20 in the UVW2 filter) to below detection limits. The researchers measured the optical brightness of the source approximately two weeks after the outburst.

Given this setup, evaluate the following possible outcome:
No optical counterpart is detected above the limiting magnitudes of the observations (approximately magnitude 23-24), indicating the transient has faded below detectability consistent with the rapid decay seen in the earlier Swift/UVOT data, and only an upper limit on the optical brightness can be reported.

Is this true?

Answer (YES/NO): NO